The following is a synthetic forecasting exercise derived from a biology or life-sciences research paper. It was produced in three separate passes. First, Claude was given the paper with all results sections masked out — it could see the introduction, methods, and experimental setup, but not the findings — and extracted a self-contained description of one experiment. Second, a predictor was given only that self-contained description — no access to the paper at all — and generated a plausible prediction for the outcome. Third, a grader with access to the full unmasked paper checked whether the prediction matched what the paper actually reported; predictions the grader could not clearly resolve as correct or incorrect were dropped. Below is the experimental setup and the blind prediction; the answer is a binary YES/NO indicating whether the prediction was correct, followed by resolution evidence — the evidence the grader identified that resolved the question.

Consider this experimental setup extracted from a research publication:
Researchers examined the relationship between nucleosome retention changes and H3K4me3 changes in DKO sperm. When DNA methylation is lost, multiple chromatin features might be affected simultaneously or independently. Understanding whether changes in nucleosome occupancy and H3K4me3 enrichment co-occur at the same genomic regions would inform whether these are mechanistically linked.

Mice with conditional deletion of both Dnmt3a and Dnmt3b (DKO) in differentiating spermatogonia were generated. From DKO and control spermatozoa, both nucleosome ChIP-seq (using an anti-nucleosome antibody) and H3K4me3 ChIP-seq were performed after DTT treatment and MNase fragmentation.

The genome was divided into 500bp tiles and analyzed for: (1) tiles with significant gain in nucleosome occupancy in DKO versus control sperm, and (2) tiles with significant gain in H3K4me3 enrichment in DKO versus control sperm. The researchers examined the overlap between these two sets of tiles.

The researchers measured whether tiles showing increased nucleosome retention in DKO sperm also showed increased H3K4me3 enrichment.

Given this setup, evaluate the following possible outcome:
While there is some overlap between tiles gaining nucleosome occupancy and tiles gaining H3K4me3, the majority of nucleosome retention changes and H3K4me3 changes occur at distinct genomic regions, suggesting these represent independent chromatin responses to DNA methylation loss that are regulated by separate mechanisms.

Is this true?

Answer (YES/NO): NO